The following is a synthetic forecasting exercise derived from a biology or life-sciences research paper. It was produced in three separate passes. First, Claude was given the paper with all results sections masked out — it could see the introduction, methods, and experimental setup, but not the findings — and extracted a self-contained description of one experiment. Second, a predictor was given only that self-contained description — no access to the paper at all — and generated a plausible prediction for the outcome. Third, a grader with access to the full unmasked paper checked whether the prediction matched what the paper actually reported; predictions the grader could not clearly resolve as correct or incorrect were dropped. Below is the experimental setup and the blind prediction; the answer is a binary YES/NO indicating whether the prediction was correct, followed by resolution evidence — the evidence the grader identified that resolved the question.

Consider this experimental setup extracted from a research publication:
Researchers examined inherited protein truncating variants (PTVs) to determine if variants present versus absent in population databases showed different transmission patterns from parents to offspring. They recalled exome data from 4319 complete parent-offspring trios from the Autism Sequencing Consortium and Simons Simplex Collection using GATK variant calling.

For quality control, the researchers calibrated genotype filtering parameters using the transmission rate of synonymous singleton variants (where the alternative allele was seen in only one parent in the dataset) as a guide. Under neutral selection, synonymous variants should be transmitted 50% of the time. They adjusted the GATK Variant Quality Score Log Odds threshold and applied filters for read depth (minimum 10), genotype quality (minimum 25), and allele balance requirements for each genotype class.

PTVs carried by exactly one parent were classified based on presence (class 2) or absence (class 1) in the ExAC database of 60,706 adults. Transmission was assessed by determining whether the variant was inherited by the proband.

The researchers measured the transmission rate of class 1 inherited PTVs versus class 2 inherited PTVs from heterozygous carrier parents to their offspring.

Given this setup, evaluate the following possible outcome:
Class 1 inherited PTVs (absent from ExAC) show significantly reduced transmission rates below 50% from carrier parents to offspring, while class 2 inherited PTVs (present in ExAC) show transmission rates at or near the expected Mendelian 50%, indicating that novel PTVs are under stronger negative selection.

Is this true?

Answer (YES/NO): NO